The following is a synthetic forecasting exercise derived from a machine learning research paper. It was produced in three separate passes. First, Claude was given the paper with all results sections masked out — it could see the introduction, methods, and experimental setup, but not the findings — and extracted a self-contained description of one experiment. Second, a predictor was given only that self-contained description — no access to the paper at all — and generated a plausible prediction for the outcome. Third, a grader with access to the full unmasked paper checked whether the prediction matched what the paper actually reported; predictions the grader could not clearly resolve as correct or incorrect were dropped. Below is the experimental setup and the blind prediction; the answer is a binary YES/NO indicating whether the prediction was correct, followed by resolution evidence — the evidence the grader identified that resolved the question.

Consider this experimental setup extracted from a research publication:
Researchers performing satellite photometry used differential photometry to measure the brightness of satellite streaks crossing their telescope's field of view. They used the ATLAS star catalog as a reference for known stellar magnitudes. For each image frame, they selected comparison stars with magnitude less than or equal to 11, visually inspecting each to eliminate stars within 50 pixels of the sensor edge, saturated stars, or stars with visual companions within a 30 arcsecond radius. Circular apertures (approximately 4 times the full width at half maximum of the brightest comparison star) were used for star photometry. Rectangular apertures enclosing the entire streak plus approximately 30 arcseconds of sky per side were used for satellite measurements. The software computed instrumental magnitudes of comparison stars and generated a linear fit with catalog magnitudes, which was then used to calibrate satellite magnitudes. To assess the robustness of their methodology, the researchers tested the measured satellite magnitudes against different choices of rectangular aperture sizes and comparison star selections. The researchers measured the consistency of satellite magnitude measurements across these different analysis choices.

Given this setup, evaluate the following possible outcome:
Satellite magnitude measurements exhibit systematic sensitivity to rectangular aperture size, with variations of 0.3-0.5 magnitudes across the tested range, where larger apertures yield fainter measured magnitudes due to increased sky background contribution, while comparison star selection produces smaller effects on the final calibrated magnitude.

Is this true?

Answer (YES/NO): NO